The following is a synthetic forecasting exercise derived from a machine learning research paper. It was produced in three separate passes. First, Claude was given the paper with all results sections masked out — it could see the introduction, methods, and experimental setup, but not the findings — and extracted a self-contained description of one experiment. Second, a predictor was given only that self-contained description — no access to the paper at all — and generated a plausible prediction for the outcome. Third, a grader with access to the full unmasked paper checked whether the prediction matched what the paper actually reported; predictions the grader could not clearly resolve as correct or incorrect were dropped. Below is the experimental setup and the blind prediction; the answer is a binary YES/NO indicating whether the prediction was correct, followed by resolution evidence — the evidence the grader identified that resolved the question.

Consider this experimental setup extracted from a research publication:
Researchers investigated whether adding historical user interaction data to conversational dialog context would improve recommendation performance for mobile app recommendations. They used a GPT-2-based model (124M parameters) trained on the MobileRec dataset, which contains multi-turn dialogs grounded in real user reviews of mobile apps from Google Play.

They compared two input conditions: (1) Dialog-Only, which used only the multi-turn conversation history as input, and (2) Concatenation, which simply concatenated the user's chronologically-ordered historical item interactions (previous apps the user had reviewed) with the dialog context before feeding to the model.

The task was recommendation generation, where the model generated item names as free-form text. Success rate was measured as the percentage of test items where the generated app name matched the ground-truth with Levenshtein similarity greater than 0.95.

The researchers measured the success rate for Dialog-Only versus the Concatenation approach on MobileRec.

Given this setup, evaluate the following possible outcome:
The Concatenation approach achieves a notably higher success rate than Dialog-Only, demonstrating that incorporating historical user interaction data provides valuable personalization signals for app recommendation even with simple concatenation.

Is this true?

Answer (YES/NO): NO